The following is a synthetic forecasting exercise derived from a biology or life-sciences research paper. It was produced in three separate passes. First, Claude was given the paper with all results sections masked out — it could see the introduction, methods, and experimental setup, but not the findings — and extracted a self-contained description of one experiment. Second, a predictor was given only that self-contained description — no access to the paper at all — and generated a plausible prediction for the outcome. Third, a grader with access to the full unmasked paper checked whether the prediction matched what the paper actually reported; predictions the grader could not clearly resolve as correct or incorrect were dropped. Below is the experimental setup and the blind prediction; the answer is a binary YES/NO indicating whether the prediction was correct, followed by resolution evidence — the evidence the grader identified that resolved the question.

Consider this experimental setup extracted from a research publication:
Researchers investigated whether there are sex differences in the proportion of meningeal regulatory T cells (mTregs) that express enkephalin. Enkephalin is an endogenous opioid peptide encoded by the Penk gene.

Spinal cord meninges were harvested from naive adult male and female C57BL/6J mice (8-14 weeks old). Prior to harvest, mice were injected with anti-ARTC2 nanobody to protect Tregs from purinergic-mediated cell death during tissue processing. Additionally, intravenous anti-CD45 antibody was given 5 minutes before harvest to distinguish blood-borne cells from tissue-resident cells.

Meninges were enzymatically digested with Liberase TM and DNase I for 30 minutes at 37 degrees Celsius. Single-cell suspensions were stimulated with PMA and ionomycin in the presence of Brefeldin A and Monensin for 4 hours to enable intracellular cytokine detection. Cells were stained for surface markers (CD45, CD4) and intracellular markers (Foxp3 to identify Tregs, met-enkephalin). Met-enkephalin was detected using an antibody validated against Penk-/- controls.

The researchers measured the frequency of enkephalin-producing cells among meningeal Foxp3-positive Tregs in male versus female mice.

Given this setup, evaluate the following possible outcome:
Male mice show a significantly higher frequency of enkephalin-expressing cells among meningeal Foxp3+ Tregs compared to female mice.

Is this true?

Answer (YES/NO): NO